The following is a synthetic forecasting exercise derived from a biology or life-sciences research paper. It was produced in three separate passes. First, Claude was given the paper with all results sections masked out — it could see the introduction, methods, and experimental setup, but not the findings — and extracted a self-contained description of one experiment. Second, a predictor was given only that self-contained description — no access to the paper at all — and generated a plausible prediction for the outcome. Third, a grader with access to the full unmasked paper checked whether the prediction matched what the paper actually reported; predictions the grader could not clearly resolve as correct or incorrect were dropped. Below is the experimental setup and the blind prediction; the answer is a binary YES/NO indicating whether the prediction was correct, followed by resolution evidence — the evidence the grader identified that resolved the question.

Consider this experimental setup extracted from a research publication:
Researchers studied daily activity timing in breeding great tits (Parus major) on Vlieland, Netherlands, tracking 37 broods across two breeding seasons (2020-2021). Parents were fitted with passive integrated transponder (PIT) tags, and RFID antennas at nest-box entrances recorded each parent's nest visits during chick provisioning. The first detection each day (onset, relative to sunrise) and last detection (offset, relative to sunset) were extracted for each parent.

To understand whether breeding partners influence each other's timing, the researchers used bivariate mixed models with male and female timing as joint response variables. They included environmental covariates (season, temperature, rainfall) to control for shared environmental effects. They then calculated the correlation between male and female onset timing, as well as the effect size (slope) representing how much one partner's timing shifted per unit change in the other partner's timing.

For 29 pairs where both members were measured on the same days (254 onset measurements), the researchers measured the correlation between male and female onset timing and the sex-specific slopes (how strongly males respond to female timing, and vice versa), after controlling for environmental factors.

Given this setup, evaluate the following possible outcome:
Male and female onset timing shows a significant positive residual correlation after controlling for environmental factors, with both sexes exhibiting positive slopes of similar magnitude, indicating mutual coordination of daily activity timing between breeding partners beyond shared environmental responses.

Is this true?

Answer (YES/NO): NO